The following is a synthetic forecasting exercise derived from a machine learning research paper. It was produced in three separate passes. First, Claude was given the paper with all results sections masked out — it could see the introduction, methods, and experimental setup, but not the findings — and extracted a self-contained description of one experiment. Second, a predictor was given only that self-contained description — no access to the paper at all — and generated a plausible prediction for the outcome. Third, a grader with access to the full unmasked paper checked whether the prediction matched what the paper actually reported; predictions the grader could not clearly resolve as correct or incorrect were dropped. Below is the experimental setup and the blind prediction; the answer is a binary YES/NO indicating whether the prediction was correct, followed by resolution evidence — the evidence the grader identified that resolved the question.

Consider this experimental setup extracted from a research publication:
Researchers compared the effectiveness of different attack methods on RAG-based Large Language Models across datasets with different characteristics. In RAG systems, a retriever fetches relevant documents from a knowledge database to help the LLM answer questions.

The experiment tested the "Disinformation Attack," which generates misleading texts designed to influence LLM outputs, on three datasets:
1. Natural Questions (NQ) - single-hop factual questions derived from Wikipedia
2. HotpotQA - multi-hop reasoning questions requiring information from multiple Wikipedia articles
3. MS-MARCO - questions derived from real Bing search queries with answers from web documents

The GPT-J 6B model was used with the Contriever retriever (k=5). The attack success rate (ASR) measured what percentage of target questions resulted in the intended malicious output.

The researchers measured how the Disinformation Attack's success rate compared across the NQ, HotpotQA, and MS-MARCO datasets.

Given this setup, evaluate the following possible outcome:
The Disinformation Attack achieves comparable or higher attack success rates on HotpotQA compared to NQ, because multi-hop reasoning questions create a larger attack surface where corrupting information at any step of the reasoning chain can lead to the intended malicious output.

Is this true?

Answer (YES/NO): YES